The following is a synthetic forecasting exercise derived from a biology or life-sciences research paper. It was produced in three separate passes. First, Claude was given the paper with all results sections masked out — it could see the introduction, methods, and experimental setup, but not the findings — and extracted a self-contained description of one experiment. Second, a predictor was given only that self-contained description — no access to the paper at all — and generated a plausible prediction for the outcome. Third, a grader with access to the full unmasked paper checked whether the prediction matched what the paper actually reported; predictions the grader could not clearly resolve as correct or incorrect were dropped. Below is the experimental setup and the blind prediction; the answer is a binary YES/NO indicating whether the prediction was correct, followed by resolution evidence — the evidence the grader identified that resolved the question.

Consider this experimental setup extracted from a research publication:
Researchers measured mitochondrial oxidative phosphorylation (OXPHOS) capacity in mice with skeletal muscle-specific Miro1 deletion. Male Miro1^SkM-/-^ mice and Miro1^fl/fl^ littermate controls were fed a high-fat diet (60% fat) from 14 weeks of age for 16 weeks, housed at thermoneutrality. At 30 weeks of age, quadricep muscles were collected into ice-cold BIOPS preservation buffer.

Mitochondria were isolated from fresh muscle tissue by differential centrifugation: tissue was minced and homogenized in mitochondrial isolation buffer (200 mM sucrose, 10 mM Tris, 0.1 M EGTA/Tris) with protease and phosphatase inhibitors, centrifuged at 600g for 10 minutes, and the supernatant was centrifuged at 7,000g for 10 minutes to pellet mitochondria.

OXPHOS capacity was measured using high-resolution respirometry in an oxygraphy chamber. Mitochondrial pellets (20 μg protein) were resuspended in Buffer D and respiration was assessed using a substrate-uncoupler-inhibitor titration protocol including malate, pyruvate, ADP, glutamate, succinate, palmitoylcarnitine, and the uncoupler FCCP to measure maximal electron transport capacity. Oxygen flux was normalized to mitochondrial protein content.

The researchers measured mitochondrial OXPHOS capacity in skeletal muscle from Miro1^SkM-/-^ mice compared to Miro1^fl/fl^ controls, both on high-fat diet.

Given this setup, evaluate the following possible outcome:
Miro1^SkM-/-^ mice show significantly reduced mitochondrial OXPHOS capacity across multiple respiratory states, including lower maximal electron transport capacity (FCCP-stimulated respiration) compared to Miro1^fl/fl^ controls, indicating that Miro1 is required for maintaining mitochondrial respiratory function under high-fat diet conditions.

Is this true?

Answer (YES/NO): NO